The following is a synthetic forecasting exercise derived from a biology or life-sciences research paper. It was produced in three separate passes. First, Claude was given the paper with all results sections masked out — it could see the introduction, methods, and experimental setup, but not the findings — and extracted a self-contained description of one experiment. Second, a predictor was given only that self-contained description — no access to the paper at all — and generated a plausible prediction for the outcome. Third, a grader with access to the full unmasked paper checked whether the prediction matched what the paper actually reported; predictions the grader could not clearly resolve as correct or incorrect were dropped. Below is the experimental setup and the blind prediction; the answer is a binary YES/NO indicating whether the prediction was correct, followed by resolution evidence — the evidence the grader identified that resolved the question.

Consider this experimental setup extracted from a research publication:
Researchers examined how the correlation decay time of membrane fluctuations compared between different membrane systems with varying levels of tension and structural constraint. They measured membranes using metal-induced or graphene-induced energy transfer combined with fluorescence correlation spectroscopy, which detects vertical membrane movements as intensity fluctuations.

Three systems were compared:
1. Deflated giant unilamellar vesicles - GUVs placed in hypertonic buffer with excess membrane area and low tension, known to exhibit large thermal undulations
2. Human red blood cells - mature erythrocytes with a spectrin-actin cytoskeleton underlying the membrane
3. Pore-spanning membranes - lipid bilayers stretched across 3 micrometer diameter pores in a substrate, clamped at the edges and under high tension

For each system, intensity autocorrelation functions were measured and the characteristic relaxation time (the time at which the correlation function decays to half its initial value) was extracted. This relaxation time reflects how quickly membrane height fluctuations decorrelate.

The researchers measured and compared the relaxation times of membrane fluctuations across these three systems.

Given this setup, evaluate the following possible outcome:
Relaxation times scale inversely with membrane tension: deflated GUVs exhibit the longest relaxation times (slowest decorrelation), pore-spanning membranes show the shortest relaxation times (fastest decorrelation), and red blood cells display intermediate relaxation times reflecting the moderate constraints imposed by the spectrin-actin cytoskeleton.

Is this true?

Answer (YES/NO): YES